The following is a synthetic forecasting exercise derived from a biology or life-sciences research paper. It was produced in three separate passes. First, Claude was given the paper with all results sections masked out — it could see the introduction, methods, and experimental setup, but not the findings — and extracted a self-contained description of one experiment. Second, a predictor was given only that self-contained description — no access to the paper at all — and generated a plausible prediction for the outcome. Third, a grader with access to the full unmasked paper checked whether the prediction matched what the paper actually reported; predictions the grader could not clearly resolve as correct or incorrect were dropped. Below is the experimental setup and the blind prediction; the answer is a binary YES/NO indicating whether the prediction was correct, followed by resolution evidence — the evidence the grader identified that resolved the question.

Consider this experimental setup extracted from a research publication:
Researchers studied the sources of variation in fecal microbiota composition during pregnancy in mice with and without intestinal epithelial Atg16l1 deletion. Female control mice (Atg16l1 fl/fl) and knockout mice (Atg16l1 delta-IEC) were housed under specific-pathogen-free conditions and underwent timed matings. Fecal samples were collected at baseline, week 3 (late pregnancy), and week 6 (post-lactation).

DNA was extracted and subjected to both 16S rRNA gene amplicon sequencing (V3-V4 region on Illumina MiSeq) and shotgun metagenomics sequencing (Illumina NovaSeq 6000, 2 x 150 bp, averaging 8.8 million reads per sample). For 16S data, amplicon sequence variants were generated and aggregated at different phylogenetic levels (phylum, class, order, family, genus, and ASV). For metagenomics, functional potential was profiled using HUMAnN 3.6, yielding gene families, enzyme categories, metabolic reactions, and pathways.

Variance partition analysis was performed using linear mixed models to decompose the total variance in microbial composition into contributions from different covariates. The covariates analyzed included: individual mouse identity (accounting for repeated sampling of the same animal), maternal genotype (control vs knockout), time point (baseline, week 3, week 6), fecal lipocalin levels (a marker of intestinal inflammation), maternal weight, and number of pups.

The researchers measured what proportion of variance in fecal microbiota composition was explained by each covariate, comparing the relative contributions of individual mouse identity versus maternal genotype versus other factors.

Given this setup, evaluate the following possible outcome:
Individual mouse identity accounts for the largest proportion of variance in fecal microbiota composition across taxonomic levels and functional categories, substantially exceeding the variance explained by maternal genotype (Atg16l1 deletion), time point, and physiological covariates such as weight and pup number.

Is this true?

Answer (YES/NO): NO